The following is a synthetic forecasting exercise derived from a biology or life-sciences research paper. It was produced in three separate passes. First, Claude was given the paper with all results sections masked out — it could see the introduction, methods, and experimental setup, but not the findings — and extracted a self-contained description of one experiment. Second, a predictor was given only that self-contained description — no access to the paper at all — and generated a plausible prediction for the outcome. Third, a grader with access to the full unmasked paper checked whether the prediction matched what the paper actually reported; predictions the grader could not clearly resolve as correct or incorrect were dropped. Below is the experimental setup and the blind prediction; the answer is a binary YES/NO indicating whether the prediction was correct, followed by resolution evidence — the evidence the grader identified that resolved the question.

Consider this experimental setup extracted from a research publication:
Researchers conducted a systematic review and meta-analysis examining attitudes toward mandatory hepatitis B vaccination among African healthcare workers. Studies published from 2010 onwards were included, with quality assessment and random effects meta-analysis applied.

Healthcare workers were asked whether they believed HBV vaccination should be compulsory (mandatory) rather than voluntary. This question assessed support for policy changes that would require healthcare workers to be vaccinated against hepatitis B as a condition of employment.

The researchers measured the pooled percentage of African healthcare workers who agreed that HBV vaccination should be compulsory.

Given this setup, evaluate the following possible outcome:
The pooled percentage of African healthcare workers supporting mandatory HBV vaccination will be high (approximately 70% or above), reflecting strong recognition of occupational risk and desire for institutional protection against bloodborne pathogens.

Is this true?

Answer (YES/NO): YES